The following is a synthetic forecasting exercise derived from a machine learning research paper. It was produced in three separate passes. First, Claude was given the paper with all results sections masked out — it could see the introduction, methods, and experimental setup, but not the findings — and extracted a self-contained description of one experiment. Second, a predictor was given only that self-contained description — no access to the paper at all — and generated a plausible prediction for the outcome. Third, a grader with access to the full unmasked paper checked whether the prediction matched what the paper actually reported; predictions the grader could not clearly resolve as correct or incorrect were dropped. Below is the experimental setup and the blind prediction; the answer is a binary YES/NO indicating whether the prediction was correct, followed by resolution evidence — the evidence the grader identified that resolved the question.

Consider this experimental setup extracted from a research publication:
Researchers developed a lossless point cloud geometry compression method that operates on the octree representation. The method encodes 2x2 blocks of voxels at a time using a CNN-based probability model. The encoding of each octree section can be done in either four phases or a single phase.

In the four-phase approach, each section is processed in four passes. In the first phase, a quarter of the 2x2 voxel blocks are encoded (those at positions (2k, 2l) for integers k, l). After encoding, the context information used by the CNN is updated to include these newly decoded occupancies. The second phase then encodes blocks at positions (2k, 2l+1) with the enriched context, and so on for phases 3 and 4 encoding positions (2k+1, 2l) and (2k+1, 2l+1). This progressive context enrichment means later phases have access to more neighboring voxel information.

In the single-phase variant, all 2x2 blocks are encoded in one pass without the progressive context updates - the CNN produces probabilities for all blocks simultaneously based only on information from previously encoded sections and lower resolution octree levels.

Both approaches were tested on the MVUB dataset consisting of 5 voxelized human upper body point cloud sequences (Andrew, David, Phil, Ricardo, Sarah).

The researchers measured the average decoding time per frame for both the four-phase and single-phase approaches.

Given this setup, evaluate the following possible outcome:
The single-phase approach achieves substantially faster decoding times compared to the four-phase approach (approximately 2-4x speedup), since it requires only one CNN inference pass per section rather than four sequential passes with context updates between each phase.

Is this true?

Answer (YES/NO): YES